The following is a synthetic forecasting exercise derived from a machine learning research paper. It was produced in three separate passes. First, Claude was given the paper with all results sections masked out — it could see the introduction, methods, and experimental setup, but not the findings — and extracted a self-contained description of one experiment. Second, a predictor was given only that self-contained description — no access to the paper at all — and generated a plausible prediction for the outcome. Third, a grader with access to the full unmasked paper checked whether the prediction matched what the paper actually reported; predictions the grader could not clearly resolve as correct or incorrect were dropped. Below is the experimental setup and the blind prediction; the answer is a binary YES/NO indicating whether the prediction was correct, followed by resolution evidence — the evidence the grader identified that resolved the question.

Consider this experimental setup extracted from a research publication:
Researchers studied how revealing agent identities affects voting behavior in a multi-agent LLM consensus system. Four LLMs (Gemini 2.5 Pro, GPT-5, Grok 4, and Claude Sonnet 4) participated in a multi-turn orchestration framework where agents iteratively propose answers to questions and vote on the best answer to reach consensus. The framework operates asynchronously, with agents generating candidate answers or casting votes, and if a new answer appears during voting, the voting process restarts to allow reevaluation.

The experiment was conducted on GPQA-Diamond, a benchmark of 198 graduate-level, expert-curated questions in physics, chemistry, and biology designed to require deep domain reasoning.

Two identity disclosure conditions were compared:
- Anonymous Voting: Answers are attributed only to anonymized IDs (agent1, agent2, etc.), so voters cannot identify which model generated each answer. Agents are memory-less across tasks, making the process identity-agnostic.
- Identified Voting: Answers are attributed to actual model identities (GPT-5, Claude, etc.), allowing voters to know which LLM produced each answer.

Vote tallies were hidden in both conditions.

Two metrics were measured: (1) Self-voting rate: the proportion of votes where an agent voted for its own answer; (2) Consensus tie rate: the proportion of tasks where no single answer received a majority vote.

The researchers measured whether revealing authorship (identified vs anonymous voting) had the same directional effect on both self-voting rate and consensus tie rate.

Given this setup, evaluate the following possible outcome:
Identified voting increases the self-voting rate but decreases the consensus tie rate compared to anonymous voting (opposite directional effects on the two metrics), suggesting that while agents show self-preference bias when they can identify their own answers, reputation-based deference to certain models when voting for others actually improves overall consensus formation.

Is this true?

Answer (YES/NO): NO